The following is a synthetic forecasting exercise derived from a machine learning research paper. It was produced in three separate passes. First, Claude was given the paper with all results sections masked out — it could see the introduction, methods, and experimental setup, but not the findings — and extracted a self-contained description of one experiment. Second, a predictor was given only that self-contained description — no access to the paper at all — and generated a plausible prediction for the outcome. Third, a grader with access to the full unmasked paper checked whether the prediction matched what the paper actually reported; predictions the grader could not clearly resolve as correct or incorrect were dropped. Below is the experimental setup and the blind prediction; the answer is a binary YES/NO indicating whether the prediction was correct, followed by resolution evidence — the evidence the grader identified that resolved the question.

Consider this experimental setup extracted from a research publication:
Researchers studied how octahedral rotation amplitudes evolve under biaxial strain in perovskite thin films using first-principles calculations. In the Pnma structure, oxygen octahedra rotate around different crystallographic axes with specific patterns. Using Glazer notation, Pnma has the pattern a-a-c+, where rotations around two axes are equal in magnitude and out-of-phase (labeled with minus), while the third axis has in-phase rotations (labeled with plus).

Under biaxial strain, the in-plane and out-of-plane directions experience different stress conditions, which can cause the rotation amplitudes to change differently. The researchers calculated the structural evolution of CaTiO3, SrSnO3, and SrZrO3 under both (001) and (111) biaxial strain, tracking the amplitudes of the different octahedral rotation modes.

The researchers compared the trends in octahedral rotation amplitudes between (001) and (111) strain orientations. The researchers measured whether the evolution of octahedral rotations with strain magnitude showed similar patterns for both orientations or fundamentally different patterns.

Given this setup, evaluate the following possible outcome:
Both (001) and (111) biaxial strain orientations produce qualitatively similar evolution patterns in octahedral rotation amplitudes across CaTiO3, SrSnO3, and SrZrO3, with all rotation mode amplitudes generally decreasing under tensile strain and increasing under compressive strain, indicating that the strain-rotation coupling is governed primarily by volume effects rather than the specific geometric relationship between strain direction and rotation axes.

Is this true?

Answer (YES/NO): NO